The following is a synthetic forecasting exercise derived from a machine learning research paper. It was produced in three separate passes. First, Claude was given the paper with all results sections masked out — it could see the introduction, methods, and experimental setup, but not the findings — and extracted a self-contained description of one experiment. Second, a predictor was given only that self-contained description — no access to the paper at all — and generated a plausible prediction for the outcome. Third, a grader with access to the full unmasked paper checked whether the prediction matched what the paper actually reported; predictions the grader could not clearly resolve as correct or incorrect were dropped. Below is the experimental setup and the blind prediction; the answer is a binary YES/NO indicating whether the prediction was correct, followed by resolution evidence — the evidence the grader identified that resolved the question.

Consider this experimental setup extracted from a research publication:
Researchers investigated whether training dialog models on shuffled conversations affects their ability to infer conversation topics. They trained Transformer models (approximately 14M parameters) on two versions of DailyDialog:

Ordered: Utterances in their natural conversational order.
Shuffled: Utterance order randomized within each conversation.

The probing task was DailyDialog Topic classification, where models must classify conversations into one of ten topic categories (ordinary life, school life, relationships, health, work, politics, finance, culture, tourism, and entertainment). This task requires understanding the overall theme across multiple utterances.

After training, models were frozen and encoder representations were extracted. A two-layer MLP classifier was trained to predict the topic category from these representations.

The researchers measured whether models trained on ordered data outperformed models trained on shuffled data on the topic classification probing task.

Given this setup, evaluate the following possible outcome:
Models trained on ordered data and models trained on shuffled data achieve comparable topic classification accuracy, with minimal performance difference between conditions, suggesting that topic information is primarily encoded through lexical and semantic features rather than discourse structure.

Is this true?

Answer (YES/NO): NO